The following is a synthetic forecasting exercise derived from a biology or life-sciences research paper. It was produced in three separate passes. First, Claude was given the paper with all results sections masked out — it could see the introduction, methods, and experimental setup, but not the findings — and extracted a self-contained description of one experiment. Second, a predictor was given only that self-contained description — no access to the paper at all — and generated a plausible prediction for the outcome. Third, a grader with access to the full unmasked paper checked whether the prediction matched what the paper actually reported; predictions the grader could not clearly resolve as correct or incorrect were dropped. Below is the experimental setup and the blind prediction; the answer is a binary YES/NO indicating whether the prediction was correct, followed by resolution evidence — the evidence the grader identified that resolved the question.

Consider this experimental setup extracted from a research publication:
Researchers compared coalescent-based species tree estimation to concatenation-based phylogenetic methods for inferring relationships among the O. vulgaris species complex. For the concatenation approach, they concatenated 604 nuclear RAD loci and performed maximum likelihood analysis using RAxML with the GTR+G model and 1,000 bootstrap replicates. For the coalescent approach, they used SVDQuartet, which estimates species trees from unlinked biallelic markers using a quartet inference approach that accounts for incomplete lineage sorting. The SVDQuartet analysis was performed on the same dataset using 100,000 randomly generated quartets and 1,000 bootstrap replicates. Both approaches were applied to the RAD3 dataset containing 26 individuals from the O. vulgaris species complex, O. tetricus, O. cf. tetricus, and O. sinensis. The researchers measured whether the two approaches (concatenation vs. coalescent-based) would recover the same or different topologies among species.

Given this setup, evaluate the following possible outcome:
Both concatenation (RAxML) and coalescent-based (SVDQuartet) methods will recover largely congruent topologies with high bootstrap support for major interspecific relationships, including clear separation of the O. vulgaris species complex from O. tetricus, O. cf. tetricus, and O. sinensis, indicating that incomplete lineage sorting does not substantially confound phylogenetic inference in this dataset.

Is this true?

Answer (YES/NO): YES